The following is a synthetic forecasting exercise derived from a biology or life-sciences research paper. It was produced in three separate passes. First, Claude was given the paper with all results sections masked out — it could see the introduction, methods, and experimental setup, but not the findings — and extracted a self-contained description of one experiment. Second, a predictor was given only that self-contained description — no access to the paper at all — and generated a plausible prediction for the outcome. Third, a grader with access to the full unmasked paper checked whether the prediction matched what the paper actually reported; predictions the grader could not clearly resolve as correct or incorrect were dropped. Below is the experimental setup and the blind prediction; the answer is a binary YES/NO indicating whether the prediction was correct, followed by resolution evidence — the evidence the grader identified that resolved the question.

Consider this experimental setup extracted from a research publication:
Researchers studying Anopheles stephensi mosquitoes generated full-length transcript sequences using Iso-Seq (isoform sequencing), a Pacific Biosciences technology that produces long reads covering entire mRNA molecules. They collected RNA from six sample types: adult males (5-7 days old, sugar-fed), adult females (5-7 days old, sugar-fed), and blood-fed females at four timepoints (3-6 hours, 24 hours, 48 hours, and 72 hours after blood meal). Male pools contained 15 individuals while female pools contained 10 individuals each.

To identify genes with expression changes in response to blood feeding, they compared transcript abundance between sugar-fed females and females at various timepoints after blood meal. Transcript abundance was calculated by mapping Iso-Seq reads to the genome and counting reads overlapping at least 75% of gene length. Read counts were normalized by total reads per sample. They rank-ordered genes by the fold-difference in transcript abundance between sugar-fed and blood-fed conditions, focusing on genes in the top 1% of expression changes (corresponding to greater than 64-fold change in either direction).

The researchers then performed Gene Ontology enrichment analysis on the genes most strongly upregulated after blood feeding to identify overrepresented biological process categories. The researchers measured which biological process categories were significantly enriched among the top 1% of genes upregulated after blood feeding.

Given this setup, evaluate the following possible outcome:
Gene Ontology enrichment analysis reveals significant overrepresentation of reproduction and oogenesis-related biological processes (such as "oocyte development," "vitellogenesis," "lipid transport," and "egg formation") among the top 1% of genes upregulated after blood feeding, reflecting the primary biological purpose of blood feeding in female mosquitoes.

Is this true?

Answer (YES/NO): NO